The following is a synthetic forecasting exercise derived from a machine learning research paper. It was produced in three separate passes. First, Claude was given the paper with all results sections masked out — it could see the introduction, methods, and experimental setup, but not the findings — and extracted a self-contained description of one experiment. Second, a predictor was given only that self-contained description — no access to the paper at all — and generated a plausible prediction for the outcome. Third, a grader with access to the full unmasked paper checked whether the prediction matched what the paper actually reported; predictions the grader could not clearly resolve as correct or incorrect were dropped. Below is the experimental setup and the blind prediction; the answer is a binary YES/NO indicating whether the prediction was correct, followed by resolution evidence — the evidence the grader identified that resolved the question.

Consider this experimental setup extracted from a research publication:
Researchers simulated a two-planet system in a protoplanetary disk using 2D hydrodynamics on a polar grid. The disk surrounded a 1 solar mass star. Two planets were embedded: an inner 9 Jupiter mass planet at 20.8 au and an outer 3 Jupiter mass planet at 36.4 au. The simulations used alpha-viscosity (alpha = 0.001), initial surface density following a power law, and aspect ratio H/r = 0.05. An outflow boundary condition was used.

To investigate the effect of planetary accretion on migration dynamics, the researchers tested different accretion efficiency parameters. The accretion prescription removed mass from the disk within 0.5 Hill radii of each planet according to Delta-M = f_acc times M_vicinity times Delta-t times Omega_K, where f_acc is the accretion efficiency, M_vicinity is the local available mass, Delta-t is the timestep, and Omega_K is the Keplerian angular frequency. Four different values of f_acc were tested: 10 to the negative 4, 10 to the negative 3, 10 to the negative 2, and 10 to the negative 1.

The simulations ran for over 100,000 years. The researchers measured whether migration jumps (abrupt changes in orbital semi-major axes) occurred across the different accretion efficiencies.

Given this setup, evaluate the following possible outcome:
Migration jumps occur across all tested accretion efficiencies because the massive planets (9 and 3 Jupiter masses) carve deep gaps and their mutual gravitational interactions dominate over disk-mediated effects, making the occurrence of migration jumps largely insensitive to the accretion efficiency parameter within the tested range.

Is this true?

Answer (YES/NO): YES